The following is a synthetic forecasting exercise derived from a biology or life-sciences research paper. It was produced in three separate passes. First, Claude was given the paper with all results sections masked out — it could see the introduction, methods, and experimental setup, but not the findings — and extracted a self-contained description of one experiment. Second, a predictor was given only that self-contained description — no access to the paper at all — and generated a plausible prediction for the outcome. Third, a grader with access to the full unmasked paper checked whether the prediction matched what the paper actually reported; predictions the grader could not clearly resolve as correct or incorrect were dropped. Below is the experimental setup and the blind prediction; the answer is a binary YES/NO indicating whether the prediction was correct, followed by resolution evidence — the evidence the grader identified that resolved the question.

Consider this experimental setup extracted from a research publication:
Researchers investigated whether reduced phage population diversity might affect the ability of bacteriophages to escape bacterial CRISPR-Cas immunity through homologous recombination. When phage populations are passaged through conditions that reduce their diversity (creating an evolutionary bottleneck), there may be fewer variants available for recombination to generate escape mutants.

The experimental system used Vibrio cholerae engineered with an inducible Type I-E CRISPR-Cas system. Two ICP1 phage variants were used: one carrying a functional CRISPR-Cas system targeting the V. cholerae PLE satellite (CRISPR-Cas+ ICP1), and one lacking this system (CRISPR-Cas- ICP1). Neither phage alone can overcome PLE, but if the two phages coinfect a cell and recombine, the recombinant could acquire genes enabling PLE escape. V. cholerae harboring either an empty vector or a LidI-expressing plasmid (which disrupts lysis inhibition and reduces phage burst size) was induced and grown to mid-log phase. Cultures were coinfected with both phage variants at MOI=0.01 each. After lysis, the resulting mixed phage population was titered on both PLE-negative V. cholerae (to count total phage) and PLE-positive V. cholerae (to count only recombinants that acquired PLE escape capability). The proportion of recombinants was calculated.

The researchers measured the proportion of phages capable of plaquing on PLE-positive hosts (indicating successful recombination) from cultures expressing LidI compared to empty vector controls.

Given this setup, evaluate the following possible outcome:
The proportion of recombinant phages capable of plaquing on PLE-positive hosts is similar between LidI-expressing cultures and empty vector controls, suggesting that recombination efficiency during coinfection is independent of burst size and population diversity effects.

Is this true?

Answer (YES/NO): YES